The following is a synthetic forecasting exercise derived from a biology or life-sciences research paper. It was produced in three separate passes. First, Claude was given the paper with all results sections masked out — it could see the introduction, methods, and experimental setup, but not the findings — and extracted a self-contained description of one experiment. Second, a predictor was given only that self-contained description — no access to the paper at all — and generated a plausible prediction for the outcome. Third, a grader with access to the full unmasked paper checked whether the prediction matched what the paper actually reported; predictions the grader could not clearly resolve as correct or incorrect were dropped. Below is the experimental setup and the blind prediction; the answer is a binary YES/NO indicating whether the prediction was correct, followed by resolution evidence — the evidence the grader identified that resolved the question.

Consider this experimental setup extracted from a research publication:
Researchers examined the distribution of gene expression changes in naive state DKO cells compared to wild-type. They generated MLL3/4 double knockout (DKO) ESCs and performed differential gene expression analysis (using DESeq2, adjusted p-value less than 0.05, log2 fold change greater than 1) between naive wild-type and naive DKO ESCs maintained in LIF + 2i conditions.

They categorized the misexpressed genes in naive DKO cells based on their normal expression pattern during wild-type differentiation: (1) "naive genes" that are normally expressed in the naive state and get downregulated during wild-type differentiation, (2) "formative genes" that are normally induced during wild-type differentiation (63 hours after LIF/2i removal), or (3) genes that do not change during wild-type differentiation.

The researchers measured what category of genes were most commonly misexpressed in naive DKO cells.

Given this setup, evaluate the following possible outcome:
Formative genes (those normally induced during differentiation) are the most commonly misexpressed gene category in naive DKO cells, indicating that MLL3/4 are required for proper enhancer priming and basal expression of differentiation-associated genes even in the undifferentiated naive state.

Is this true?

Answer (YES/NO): NO